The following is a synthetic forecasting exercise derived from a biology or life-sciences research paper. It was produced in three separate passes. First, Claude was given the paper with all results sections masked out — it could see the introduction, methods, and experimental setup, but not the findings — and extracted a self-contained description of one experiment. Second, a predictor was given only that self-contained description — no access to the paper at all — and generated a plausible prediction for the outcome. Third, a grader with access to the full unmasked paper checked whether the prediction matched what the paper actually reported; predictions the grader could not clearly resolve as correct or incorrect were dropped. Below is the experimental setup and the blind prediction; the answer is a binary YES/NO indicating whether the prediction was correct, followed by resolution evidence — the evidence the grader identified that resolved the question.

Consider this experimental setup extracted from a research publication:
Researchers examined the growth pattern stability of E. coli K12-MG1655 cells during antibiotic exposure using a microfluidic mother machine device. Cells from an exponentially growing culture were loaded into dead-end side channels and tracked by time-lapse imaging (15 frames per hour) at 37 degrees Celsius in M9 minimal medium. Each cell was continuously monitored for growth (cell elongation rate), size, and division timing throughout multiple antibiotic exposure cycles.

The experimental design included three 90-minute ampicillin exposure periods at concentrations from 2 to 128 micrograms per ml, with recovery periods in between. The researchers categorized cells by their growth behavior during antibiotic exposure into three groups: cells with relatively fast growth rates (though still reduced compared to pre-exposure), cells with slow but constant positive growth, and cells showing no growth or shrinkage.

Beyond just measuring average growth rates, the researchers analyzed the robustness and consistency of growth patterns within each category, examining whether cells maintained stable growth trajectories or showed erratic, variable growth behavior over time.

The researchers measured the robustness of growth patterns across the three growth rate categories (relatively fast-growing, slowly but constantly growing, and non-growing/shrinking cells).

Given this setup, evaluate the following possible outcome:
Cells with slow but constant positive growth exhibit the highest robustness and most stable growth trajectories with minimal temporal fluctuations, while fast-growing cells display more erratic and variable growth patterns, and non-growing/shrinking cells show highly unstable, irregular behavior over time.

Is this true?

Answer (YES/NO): YES